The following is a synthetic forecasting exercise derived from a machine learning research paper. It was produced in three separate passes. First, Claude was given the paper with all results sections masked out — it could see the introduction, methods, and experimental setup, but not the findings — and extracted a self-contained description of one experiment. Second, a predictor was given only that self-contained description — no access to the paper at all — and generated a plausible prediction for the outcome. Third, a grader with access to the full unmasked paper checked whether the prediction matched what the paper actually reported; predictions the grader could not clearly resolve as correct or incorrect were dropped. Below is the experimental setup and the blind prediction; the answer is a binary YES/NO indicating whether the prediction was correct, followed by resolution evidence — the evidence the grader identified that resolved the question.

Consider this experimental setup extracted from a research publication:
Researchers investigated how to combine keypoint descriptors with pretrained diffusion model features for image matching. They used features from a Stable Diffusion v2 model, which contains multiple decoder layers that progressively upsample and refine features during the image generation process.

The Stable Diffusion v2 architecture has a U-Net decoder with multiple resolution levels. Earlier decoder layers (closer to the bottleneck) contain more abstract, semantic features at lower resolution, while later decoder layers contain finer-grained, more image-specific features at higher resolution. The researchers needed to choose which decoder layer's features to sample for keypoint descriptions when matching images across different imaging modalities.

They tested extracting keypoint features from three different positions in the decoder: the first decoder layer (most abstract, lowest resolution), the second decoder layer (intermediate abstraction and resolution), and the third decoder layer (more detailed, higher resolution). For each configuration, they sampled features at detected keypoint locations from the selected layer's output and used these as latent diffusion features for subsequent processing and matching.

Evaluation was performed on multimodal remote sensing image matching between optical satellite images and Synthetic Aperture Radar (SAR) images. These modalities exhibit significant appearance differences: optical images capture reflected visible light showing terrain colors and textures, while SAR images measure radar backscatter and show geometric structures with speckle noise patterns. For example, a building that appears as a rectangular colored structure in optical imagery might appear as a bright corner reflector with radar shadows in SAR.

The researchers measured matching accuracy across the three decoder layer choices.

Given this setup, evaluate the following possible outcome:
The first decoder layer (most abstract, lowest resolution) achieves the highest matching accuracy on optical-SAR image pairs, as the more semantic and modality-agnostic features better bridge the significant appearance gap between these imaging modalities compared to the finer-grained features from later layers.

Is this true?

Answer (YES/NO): NO